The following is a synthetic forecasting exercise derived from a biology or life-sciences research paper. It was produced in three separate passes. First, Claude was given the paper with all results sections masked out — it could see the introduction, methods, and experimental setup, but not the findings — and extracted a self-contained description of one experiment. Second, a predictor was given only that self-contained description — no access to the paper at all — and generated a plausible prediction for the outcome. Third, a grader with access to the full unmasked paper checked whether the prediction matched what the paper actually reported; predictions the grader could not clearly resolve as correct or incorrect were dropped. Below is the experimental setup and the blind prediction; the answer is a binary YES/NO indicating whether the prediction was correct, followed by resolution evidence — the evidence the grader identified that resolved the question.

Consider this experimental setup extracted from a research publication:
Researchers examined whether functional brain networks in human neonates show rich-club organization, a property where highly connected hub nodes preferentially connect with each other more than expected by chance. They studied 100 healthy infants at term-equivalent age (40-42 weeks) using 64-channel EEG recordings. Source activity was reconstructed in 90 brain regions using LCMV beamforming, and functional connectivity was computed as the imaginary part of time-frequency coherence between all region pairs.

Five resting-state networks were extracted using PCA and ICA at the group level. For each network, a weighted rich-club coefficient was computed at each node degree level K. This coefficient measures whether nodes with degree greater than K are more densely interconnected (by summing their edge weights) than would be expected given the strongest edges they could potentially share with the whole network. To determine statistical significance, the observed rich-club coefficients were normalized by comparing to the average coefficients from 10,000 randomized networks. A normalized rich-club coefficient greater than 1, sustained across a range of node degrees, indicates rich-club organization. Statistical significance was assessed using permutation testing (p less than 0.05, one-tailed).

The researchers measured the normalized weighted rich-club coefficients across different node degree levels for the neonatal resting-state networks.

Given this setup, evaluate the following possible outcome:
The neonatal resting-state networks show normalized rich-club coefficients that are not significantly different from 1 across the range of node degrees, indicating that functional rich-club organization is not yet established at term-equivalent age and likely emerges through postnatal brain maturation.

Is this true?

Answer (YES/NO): NO